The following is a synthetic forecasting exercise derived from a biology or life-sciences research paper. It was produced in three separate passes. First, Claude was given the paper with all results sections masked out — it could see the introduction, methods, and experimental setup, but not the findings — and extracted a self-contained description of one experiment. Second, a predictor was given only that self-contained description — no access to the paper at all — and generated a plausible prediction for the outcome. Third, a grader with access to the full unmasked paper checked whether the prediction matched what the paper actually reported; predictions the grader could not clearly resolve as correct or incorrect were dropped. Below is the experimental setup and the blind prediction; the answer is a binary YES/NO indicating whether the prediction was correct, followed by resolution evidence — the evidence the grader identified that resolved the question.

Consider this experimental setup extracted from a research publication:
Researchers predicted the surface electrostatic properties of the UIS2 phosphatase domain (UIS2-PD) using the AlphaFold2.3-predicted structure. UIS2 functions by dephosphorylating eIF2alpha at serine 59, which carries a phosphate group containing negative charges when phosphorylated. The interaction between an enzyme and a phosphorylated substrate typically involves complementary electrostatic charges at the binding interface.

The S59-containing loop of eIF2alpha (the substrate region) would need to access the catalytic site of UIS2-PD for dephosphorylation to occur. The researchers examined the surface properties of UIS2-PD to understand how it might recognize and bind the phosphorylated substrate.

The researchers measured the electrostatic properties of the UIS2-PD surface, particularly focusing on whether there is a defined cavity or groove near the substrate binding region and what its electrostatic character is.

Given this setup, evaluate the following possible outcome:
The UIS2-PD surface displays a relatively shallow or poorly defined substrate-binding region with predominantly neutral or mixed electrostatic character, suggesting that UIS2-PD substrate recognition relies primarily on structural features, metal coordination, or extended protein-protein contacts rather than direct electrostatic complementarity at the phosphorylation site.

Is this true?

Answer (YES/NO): NO